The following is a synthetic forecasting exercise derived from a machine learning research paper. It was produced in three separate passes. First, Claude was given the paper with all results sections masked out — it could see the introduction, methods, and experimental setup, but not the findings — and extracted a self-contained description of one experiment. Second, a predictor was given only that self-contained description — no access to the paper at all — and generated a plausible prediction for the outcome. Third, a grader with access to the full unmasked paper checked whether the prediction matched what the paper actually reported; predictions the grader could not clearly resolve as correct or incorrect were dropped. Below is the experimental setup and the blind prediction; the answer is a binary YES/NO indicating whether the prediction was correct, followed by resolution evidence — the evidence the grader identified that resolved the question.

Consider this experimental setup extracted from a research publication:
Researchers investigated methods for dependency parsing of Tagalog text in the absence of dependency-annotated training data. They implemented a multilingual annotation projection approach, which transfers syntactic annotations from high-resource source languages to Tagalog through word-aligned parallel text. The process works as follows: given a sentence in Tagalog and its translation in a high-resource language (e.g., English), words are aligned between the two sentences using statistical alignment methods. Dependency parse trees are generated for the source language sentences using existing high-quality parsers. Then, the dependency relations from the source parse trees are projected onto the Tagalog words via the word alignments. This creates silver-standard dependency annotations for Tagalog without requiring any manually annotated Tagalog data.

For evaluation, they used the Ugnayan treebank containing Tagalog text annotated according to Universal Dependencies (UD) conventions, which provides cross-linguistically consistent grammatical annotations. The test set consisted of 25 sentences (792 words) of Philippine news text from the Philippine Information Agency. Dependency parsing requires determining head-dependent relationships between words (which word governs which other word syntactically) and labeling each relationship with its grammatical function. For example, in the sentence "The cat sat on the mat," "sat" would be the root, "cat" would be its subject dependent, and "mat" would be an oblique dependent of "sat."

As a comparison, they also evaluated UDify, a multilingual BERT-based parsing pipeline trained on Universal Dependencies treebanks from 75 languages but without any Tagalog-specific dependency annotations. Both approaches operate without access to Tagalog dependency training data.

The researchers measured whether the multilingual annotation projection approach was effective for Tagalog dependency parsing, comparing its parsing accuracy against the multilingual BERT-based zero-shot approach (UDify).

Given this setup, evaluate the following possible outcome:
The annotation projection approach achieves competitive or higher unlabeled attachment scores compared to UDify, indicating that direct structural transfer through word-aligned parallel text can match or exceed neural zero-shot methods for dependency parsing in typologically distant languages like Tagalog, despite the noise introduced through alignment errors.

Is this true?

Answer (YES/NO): NO